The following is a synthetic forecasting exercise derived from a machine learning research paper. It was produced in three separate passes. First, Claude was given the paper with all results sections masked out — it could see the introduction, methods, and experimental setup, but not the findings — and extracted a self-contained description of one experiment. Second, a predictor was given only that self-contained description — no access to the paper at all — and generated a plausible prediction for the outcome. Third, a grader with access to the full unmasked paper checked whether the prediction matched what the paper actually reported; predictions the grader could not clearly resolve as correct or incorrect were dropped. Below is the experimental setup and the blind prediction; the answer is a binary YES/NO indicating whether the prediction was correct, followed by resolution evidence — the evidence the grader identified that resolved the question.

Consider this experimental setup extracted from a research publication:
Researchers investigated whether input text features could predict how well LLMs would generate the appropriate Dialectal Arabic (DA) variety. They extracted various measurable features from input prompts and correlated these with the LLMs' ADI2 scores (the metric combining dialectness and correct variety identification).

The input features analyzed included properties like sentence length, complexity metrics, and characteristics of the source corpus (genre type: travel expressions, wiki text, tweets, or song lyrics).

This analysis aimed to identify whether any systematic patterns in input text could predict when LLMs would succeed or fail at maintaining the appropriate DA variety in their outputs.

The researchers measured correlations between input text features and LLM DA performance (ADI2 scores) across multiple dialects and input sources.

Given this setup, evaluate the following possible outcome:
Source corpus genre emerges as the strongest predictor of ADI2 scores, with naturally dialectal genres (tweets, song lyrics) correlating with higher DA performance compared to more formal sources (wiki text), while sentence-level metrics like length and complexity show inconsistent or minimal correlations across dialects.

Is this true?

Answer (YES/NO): NO